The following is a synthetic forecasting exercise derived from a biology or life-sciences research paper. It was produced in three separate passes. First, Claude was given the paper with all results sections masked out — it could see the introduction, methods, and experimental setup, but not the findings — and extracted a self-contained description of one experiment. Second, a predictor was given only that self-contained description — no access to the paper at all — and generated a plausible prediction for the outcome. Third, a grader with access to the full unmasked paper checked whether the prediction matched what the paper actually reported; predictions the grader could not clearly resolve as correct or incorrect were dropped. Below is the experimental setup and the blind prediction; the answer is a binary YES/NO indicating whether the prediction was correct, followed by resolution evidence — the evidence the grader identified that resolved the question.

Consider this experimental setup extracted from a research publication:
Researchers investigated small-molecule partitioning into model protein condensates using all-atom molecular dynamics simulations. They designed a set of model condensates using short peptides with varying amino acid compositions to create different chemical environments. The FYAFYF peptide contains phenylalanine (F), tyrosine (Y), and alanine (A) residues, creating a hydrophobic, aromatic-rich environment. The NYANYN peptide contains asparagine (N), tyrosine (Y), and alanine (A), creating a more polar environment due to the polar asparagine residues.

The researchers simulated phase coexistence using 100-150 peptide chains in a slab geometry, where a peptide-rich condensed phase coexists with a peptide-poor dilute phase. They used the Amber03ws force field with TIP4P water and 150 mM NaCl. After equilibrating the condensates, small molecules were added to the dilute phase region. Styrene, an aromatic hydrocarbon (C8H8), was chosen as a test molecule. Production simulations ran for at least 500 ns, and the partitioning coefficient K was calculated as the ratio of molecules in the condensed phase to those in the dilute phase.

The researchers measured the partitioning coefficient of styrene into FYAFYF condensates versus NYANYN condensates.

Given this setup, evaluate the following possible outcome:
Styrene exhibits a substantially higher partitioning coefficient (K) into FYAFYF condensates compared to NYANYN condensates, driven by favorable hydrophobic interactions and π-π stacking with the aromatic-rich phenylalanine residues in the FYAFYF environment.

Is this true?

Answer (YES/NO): YES